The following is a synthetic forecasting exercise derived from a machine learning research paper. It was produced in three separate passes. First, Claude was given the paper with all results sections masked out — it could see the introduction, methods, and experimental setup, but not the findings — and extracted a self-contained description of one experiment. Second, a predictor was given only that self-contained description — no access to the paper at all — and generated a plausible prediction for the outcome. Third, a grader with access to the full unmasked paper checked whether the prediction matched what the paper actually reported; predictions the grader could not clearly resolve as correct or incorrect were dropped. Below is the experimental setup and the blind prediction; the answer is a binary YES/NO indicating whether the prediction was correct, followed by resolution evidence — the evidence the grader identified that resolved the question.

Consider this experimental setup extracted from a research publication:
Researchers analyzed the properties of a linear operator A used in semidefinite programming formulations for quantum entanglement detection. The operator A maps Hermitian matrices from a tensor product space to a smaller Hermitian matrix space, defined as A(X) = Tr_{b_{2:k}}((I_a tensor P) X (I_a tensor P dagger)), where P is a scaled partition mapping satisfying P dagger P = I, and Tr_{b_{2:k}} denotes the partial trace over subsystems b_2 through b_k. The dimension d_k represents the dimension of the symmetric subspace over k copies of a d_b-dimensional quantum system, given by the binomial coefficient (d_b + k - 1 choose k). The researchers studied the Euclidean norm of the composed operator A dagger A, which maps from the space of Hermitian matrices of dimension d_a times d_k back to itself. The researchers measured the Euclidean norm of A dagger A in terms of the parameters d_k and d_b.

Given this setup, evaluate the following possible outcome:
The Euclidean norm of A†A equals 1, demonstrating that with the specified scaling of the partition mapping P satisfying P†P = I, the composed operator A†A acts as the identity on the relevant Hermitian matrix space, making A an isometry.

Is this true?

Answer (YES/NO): NO